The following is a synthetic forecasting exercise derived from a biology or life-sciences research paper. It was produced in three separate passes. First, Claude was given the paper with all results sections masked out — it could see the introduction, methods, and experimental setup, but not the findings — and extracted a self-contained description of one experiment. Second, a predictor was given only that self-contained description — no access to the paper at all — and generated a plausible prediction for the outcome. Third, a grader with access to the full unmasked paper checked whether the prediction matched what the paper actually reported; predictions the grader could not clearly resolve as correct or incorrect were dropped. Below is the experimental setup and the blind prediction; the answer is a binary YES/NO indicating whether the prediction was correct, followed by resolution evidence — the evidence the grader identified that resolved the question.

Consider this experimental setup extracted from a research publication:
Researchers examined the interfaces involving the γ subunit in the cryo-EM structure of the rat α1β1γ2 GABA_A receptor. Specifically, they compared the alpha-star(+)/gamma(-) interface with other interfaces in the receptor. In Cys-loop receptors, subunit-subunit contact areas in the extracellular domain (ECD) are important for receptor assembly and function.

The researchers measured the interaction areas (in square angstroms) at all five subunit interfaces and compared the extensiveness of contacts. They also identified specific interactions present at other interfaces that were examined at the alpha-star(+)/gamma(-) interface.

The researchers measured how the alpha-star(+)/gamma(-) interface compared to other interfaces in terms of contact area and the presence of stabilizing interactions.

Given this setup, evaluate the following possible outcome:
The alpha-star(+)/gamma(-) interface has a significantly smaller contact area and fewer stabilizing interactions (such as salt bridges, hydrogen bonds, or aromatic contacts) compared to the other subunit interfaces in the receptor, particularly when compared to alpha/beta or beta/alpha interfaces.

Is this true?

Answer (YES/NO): YES